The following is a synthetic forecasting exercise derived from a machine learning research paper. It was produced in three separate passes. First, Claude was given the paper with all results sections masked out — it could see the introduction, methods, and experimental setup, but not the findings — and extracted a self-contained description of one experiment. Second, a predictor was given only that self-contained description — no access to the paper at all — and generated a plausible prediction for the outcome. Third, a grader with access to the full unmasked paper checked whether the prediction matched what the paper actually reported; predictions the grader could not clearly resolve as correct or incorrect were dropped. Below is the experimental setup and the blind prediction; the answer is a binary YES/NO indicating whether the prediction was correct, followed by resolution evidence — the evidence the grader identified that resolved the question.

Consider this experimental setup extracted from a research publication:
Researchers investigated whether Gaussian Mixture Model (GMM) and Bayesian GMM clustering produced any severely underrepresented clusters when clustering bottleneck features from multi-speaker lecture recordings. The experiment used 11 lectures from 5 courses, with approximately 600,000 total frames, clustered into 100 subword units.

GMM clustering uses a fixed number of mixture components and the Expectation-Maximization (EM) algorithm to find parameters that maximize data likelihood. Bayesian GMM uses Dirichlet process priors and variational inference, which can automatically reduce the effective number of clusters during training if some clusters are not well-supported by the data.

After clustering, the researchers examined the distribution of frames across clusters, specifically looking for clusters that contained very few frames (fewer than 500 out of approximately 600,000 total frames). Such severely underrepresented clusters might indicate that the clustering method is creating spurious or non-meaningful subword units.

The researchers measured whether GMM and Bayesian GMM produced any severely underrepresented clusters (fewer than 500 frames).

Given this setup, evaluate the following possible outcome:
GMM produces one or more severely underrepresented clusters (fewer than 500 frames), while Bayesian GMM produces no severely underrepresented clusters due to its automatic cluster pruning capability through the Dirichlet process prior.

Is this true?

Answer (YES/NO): NO